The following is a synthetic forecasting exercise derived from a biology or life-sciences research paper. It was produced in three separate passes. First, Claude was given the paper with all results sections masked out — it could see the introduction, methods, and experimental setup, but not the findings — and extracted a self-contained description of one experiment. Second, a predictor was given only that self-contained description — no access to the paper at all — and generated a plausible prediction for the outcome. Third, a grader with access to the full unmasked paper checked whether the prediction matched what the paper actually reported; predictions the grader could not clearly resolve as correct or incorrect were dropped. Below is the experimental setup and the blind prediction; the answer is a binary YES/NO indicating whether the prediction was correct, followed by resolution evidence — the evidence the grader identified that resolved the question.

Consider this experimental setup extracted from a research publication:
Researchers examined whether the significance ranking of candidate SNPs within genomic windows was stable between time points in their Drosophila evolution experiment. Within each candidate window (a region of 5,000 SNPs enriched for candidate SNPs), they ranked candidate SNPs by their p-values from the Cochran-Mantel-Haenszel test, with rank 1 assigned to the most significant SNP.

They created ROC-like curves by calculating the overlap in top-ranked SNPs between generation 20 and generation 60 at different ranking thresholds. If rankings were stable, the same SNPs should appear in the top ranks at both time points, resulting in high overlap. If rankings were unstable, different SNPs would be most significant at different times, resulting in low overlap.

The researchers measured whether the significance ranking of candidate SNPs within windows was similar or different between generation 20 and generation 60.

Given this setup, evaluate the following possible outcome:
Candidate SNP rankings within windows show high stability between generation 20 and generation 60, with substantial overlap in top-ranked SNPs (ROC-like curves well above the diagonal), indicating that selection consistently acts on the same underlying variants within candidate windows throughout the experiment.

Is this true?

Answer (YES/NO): NO